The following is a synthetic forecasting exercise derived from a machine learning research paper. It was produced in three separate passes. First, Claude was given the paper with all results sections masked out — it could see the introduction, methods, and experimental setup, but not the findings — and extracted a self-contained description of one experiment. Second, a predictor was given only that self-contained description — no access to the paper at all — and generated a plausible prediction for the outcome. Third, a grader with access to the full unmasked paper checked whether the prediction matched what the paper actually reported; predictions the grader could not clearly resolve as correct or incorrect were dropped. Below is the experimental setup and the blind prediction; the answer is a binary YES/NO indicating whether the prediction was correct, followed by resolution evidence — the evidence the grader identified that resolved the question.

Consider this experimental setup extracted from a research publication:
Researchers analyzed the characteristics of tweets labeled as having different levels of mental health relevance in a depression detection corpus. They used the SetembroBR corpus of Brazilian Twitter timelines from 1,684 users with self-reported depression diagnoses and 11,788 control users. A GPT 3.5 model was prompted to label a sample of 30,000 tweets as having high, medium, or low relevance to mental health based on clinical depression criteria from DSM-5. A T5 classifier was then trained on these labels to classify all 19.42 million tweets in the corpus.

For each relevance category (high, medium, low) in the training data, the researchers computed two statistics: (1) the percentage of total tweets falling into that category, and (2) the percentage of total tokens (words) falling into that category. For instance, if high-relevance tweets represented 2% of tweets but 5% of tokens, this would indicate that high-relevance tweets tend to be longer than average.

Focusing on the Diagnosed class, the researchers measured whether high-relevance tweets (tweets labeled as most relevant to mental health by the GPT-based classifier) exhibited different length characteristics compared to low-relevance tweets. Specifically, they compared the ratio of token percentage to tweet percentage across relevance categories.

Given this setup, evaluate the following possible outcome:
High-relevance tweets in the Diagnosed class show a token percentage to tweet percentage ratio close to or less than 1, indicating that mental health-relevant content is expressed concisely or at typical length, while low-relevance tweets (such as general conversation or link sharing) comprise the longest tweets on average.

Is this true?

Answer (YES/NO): NO